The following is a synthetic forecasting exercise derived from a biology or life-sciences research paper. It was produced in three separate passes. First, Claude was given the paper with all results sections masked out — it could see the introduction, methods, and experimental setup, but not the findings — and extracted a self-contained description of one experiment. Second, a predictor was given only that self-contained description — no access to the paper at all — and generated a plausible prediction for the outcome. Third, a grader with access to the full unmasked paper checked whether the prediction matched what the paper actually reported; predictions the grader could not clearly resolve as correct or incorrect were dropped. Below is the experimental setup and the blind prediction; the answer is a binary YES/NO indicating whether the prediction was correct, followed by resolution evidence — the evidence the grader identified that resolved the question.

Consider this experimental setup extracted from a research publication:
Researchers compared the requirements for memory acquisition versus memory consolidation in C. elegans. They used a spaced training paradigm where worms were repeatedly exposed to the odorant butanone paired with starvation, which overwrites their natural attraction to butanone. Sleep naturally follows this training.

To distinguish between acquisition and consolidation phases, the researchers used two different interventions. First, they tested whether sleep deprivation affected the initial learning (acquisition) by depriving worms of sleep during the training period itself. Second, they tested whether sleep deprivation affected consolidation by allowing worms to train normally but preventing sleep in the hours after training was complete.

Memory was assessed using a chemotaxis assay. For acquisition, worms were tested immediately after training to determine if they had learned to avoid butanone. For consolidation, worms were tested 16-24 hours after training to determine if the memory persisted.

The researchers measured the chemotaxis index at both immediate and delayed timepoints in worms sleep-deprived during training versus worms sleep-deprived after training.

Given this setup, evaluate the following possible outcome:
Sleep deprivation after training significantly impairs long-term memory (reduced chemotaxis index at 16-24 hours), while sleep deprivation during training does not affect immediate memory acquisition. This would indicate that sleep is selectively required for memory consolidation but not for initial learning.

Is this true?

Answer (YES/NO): YES